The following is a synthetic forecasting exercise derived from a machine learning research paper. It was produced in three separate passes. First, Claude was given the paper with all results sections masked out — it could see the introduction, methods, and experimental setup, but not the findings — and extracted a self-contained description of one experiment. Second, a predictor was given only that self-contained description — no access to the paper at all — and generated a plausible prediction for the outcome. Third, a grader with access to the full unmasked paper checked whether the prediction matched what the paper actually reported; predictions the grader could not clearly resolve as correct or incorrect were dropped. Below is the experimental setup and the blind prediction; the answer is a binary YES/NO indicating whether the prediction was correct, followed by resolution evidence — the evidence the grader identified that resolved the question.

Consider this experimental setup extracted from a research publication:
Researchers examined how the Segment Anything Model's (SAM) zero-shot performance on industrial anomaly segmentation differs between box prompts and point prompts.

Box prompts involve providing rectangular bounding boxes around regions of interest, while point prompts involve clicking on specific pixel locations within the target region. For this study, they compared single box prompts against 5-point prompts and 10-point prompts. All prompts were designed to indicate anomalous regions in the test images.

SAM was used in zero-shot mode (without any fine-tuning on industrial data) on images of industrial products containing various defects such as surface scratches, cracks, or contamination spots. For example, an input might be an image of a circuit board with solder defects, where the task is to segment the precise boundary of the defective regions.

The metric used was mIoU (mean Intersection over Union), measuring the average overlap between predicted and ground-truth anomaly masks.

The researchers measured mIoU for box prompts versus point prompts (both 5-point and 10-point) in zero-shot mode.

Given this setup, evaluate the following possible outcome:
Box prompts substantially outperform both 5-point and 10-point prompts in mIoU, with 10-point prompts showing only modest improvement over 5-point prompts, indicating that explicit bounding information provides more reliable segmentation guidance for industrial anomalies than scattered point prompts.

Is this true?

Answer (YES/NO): YES